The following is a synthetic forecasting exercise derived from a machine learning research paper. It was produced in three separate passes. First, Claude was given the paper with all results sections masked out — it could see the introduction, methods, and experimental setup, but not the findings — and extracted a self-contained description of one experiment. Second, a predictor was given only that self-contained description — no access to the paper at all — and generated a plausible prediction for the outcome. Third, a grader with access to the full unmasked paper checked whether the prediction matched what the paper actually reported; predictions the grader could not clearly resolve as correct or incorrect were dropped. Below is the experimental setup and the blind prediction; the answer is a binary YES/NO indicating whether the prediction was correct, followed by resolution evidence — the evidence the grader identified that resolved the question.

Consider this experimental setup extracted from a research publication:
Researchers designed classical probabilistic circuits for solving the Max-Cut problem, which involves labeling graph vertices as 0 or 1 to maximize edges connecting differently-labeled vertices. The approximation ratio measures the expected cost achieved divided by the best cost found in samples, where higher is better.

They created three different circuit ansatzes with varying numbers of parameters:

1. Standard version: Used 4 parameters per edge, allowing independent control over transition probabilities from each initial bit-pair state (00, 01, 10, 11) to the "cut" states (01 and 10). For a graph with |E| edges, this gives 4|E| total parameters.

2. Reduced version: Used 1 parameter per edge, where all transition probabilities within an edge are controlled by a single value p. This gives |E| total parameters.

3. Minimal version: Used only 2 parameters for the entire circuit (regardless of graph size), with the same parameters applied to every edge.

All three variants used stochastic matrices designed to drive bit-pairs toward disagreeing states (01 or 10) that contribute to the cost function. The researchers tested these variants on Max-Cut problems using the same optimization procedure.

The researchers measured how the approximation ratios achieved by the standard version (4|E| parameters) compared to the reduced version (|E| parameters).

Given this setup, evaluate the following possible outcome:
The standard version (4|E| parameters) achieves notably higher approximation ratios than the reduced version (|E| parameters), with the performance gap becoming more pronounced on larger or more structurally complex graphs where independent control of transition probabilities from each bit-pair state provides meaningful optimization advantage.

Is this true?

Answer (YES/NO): NO